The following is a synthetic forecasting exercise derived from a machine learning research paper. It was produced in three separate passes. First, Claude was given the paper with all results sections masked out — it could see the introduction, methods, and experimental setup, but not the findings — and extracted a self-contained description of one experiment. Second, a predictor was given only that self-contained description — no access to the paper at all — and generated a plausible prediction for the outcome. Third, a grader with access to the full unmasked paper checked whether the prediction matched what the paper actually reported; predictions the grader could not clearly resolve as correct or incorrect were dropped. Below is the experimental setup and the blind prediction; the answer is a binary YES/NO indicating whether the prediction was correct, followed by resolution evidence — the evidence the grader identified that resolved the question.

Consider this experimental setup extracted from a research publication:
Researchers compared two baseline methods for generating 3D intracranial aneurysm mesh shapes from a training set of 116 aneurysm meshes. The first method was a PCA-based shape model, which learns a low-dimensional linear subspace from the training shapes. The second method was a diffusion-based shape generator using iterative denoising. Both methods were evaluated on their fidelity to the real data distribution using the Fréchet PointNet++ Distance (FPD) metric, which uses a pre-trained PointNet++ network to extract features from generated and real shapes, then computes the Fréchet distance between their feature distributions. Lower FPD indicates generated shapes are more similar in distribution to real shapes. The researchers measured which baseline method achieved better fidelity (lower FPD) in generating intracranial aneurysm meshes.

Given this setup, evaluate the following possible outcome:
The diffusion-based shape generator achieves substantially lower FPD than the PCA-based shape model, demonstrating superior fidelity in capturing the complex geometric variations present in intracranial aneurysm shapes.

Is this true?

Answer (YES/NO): NO